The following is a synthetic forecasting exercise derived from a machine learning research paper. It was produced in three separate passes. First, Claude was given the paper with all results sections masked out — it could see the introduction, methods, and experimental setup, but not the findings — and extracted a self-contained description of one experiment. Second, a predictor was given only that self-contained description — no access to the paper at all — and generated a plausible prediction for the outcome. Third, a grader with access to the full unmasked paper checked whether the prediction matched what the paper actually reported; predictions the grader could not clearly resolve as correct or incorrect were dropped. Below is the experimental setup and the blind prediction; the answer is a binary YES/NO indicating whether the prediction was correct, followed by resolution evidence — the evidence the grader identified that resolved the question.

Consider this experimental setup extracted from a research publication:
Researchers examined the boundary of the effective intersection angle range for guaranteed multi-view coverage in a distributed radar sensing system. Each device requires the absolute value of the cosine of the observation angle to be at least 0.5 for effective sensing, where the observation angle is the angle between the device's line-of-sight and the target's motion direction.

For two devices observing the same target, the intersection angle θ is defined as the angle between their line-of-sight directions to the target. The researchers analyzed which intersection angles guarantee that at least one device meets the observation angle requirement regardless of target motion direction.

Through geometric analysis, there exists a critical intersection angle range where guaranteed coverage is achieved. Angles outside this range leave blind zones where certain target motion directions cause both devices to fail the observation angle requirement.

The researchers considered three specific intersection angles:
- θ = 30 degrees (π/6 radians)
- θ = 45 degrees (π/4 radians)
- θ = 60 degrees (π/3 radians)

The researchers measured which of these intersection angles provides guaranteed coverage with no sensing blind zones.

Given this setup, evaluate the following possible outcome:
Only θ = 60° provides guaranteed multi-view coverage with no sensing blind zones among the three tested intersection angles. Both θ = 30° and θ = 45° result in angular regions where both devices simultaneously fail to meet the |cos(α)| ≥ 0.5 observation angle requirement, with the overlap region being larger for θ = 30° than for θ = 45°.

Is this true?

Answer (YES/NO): YES